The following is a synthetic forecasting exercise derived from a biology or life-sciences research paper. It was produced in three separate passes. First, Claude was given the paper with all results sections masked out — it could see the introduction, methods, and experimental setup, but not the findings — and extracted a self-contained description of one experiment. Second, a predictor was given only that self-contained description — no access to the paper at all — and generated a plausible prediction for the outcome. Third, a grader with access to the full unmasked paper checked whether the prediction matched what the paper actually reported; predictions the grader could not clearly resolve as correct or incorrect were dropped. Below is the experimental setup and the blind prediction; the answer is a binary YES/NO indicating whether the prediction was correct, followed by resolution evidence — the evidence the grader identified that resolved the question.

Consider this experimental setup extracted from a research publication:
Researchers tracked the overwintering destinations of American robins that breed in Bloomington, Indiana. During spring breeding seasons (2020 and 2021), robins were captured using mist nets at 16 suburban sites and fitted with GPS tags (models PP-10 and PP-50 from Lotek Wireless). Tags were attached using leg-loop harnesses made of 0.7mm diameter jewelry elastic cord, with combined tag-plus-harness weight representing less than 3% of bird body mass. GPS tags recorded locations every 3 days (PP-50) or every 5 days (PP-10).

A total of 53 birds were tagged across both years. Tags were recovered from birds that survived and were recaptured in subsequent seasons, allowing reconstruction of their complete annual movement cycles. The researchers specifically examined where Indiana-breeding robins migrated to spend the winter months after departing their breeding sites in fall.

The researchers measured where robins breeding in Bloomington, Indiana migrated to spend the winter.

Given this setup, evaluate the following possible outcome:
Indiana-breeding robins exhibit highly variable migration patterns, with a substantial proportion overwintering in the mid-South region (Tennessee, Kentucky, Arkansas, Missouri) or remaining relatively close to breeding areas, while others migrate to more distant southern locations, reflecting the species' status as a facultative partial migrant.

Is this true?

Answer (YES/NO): NO